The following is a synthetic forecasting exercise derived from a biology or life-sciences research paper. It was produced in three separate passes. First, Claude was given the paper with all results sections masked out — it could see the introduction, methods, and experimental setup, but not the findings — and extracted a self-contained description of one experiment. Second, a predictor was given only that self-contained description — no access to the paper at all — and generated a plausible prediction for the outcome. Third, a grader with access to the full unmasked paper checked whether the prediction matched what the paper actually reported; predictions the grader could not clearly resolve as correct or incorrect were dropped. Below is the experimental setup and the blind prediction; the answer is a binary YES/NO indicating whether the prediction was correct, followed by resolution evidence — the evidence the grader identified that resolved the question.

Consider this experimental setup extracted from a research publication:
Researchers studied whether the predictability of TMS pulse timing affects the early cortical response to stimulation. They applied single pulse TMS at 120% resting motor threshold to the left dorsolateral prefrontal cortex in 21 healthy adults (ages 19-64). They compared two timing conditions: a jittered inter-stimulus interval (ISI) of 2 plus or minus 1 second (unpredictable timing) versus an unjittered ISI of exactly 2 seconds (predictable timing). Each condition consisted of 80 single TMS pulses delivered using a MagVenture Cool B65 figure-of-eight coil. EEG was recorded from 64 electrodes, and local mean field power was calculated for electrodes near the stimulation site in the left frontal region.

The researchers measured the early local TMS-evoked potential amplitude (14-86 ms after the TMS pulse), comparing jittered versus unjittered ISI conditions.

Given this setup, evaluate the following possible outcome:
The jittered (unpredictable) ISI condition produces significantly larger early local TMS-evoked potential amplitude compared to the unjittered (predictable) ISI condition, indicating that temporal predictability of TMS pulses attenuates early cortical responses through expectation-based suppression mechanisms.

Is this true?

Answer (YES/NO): NO